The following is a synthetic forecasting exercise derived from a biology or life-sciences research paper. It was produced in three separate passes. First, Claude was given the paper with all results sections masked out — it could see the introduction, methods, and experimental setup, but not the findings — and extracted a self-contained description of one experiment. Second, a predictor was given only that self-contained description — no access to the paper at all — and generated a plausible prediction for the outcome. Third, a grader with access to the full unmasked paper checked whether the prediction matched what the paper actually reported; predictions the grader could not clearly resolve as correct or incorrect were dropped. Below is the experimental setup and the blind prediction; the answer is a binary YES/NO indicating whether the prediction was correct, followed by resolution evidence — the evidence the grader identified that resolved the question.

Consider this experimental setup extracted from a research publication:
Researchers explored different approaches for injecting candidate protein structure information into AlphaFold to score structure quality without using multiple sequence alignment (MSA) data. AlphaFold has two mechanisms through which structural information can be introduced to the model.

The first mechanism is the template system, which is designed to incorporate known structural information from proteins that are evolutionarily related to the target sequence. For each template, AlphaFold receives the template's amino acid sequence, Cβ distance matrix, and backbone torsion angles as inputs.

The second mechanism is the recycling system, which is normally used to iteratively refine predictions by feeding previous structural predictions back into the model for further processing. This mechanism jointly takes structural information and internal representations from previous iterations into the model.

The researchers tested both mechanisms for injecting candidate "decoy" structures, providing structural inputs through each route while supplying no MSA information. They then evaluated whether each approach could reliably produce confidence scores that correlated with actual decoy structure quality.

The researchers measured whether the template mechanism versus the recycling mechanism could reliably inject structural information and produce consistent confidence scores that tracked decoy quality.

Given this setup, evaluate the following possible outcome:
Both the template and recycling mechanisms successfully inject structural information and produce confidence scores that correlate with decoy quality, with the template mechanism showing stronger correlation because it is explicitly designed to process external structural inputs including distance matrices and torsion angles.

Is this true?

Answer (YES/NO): NO